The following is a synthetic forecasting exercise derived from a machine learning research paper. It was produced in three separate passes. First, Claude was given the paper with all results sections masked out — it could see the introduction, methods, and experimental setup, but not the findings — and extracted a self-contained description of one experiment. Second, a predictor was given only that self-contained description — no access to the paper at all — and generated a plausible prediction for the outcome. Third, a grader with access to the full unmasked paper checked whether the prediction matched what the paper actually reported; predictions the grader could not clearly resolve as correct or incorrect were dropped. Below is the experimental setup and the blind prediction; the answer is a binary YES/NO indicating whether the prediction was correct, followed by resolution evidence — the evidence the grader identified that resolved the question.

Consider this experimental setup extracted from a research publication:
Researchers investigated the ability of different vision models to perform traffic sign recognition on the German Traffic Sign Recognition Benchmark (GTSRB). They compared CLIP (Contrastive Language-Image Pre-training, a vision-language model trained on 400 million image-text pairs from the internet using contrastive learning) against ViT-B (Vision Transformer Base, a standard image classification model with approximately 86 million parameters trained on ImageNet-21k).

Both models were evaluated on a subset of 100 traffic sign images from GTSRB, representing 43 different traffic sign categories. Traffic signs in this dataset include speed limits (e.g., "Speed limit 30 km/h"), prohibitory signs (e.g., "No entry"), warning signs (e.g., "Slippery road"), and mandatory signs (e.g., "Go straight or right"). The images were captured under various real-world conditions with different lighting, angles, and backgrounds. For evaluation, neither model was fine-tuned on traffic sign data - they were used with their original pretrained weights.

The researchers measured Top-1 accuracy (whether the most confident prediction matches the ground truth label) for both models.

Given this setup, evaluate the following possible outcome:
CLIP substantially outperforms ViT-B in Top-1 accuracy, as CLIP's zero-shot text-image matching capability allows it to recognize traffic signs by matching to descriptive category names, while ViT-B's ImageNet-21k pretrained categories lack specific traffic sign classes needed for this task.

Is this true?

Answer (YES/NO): NO